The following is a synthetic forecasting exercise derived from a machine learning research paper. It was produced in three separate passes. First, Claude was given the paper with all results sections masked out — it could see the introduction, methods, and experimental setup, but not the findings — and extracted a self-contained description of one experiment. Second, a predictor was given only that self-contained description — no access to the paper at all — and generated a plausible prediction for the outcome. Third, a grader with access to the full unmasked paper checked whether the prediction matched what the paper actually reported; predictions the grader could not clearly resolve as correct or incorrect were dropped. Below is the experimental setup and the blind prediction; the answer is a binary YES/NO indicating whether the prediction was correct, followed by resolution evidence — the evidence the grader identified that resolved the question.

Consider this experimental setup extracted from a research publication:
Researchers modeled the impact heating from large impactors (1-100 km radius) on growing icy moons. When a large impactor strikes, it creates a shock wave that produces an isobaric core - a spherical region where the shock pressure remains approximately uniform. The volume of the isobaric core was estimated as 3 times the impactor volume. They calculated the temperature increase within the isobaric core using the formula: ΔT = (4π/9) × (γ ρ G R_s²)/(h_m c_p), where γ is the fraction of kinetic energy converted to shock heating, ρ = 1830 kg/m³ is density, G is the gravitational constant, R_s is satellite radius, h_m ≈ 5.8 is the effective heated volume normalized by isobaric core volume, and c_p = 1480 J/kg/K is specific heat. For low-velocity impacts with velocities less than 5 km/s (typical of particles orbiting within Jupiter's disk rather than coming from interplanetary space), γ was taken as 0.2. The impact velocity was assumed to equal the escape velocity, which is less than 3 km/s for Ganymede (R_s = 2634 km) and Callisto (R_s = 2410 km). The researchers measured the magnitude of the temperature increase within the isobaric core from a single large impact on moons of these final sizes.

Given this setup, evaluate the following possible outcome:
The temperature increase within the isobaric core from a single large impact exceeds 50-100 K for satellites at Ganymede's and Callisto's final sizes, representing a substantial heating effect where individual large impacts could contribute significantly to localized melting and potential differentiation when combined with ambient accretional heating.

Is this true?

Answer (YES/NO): NO